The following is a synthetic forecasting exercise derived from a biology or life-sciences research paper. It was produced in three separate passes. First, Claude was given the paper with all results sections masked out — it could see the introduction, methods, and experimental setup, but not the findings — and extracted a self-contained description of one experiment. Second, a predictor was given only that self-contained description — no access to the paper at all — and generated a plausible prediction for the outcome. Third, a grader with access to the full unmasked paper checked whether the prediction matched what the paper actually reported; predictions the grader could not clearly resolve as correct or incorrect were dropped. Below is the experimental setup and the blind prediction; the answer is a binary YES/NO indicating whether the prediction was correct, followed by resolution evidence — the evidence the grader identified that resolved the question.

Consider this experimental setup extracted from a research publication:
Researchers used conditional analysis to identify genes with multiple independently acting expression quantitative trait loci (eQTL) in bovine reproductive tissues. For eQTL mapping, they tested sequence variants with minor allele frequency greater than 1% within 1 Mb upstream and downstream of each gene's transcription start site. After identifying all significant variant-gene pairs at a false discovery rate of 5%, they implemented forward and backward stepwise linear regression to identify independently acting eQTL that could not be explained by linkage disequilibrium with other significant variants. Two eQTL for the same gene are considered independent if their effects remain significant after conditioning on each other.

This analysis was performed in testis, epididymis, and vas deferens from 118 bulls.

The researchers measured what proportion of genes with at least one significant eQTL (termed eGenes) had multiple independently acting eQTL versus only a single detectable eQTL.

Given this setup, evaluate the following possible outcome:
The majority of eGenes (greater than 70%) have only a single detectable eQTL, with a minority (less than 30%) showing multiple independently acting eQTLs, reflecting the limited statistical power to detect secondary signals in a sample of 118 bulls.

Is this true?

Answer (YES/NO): NO